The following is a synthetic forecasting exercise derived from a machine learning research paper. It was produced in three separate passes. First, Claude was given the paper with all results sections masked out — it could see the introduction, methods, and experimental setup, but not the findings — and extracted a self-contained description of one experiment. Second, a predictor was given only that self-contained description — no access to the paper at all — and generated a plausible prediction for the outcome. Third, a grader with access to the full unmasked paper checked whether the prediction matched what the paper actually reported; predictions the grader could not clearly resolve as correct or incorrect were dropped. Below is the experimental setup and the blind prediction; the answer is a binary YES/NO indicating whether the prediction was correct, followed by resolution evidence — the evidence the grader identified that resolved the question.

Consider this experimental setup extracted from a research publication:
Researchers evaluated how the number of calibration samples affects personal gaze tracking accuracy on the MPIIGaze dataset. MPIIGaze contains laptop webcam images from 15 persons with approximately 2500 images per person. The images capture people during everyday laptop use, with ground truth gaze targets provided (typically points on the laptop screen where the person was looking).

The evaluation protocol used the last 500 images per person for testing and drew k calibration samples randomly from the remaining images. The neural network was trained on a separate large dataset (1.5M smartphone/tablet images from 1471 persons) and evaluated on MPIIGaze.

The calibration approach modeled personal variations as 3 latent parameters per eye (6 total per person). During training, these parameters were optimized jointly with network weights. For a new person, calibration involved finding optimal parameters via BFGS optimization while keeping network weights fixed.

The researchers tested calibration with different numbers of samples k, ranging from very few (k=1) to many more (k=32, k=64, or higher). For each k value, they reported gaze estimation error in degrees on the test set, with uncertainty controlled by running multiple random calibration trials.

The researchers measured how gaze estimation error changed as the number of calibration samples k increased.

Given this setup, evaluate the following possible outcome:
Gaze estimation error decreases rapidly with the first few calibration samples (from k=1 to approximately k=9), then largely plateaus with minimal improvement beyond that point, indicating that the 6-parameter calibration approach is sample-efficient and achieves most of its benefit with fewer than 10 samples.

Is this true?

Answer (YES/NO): YES